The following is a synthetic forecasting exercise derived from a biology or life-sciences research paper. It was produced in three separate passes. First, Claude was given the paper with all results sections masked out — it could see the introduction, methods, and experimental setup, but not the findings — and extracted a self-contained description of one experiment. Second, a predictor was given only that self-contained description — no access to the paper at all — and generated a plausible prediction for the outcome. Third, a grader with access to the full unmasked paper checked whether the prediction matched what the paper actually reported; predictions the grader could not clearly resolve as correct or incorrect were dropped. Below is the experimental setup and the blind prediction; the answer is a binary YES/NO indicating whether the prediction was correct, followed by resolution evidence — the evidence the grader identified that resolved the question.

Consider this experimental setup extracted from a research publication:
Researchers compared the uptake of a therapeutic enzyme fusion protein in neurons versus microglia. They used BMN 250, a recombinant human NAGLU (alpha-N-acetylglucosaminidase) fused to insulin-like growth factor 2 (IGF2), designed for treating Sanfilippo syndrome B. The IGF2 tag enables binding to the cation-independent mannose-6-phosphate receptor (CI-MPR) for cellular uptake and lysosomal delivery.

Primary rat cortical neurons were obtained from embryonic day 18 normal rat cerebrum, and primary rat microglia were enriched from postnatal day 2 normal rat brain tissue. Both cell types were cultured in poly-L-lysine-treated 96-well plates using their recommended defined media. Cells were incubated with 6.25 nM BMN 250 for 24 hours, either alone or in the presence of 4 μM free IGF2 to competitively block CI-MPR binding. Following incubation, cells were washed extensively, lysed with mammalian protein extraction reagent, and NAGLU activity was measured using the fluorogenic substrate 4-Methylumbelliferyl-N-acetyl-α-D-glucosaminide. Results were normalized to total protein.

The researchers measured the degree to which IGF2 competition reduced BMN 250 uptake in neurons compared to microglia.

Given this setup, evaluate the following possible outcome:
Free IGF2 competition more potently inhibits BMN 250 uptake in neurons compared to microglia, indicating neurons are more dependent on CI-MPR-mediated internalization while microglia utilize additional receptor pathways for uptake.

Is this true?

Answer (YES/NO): YES